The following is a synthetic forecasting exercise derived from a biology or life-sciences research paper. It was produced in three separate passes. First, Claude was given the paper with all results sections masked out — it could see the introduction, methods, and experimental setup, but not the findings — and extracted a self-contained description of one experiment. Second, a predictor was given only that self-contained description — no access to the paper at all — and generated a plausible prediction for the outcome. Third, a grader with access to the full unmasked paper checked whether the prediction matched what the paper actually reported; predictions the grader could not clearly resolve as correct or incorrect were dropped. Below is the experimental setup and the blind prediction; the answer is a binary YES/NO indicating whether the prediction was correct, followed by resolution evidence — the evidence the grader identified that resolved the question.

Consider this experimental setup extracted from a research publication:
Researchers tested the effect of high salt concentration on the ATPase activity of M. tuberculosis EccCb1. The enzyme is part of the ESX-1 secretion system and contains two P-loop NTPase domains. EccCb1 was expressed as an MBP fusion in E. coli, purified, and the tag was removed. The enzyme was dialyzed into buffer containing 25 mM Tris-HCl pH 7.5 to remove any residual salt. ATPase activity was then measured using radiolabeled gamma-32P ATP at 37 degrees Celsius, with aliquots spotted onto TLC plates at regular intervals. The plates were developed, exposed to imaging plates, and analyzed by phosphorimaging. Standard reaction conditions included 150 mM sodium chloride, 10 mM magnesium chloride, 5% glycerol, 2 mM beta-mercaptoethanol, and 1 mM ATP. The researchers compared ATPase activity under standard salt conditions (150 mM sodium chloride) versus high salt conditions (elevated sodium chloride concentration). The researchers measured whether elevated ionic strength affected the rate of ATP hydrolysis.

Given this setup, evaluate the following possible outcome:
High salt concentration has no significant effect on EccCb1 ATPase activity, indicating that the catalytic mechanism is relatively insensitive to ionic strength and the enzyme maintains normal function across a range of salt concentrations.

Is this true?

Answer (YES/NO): NO